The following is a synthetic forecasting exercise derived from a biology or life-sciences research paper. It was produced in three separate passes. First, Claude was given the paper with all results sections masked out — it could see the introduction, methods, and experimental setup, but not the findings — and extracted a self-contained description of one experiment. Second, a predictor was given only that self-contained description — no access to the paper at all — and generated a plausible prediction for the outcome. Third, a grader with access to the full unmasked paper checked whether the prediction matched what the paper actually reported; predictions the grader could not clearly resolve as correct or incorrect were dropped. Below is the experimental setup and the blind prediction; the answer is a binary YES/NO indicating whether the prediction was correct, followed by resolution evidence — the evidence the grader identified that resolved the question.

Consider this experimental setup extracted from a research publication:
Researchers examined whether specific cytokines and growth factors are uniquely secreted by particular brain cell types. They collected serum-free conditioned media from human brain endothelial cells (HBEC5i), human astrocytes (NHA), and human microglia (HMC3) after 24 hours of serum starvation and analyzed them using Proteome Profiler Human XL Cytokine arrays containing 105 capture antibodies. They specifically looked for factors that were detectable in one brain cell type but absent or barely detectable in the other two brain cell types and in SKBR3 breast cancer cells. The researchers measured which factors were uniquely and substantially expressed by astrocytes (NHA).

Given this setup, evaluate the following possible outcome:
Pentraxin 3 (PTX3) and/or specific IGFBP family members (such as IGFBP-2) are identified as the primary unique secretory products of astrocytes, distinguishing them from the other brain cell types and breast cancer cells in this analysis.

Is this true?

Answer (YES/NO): NO